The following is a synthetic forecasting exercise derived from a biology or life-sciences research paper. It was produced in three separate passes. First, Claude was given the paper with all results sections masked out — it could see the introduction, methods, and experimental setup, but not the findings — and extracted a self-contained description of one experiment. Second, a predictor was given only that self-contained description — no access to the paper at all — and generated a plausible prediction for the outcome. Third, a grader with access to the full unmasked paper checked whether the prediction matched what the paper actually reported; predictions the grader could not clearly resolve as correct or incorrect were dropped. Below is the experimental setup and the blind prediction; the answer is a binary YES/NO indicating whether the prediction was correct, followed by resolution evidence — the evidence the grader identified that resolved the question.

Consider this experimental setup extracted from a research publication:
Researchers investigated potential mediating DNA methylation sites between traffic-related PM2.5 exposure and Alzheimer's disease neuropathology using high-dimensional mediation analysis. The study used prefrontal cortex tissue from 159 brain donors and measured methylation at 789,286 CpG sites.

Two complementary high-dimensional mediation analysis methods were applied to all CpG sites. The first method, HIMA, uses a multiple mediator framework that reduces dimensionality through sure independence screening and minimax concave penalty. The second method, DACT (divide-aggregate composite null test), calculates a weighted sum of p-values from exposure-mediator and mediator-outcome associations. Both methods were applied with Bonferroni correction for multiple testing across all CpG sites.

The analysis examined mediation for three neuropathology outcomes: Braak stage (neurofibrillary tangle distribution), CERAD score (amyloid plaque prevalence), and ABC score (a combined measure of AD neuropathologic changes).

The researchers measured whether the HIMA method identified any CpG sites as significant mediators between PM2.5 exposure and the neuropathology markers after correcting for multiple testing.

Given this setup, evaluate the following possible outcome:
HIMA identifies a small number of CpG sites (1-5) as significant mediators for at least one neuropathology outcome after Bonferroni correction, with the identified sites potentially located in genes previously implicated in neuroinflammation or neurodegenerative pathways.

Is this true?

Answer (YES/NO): NO